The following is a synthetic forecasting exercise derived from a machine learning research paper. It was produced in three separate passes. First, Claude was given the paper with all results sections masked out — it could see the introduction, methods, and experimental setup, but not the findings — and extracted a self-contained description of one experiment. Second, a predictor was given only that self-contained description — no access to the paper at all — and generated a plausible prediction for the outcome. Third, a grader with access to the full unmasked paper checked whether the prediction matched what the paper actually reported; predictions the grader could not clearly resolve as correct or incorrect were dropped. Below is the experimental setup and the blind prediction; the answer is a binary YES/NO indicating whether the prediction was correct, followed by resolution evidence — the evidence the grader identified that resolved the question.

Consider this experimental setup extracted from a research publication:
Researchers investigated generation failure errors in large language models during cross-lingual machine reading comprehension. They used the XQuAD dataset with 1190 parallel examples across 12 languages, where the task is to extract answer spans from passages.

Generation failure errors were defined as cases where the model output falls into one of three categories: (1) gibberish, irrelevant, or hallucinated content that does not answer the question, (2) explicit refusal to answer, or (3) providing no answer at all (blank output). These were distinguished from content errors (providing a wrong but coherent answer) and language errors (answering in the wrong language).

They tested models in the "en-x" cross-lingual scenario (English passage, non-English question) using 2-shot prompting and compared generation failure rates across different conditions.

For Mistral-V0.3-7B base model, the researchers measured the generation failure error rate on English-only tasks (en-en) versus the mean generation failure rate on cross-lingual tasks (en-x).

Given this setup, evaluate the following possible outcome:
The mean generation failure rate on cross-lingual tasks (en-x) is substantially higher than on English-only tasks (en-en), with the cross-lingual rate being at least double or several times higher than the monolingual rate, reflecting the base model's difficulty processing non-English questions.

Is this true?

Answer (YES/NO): YES